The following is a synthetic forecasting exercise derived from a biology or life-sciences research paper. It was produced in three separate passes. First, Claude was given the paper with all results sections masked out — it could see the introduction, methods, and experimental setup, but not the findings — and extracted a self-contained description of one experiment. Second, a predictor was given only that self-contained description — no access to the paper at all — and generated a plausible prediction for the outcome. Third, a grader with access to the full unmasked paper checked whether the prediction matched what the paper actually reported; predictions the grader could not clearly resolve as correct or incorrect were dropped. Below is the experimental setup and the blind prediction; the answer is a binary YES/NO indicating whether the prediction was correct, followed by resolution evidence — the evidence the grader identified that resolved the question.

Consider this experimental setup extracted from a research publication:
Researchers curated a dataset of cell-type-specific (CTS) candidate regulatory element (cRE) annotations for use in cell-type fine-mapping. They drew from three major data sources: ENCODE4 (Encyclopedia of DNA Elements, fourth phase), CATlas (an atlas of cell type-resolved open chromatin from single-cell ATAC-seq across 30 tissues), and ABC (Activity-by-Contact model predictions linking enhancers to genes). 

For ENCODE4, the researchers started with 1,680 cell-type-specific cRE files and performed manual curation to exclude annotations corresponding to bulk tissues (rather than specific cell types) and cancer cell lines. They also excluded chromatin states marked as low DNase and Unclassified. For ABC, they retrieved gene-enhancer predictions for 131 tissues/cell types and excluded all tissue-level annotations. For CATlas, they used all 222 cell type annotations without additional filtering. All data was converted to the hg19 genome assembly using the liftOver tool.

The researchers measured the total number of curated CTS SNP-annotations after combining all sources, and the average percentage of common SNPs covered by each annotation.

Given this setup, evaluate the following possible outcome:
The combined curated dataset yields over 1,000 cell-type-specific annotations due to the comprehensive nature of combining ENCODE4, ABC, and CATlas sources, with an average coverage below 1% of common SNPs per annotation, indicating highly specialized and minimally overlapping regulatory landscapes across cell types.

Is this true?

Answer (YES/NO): NO